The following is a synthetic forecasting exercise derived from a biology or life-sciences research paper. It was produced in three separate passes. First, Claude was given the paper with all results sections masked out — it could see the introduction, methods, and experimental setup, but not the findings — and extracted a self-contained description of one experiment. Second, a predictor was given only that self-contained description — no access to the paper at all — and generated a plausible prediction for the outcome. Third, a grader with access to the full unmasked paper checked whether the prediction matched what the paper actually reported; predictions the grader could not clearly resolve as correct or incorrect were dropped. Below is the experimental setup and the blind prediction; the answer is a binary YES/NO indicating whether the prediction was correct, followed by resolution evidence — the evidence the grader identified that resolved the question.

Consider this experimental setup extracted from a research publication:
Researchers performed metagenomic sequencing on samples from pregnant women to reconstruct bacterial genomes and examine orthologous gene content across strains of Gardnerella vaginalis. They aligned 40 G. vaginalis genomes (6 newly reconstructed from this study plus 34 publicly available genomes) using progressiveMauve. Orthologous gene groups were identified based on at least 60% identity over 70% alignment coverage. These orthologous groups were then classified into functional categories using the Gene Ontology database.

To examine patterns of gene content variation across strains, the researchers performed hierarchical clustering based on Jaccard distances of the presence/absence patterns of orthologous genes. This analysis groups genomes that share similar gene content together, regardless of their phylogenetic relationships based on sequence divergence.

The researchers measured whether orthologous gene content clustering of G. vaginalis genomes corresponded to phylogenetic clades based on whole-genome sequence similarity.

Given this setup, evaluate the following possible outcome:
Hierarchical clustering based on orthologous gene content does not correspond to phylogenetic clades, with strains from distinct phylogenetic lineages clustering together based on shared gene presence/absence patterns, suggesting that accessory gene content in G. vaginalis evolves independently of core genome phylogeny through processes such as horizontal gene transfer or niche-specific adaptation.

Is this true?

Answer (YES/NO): NO